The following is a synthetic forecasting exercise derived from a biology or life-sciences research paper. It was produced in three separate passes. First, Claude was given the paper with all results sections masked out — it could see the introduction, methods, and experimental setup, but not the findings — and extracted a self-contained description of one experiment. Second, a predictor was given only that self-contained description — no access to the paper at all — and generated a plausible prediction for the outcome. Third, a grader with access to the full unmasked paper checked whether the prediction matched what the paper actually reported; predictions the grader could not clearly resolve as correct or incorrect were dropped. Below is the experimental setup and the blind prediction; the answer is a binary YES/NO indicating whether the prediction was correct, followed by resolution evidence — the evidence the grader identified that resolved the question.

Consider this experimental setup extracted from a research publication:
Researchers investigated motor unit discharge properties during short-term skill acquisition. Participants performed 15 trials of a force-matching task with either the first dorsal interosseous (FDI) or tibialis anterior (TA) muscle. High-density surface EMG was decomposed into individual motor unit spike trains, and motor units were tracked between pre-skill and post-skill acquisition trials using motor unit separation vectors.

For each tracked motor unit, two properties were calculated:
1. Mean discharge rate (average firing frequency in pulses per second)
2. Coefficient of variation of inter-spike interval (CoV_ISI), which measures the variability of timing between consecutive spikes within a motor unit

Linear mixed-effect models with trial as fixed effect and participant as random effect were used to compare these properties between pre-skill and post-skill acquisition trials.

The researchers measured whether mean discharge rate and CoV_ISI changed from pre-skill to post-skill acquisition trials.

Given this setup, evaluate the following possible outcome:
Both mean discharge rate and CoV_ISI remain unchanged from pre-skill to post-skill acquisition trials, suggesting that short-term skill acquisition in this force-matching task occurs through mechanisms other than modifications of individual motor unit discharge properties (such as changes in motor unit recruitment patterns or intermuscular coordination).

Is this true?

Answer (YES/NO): NO